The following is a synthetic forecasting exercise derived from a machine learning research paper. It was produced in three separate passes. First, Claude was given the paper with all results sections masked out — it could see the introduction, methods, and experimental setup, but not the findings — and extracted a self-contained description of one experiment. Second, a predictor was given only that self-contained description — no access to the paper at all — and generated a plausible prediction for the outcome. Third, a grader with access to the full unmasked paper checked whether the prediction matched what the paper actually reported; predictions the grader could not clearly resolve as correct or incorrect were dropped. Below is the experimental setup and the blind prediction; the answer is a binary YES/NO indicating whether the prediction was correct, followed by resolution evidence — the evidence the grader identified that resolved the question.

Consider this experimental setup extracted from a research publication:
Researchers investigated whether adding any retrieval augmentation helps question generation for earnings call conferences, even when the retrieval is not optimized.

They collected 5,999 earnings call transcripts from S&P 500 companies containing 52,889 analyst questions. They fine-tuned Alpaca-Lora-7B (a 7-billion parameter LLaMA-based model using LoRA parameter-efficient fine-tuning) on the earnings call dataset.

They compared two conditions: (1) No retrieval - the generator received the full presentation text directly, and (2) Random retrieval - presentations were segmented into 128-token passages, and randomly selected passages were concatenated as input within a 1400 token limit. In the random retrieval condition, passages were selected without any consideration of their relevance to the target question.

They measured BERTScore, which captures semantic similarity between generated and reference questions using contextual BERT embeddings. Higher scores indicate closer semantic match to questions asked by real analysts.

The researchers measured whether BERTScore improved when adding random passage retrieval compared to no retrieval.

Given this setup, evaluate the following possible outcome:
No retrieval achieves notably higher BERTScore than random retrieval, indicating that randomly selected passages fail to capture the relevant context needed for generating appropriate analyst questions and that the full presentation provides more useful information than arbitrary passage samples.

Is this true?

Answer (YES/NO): NO